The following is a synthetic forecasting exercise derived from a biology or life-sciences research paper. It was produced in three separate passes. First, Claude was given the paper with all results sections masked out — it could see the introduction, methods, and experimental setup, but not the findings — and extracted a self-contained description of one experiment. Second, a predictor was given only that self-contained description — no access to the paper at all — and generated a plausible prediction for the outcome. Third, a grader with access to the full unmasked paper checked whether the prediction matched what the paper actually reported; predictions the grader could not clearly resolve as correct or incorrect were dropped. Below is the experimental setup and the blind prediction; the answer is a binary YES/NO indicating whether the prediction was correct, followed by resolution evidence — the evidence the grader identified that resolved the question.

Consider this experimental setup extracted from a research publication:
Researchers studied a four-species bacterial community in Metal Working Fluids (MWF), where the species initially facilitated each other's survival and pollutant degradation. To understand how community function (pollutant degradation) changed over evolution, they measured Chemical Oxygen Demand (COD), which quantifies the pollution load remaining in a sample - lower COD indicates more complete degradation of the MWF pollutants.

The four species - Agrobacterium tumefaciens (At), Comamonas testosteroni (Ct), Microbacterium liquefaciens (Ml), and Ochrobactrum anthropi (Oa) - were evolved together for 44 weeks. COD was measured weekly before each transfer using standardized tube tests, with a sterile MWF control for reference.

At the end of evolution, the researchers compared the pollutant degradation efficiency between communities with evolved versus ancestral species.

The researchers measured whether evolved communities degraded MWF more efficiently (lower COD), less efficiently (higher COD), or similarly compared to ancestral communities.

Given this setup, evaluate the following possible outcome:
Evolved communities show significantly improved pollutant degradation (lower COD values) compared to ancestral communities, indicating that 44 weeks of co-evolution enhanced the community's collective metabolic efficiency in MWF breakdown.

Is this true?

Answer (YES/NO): NO